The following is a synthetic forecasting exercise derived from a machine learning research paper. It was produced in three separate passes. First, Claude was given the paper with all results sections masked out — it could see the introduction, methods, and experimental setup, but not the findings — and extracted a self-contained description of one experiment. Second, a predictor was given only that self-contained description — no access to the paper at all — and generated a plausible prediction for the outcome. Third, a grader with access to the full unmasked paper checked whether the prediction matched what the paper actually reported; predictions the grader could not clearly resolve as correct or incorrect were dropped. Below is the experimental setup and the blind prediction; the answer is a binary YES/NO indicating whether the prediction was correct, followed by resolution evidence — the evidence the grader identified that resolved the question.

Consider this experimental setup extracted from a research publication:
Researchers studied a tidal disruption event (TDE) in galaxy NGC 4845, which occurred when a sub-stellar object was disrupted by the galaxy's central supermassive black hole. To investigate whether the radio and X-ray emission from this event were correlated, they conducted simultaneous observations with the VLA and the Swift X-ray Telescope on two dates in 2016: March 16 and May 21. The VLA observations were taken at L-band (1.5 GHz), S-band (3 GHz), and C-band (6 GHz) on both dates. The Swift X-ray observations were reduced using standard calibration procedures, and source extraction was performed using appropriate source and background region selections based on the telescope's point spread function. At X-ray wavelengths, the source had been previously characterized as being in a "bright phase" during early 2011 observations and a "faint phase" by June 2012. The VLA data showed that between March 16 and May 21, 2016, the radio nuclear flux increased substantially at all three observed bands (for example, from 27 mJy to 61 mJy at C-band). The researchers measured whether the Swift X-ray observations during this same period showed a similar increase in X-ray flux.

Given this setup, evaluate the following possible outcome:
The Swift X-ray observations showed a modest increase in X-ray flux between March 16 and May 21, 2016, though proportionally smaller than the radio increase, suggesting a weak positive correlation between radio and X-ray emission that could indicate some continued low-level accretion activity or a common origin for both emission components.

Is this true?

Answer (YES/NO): NO